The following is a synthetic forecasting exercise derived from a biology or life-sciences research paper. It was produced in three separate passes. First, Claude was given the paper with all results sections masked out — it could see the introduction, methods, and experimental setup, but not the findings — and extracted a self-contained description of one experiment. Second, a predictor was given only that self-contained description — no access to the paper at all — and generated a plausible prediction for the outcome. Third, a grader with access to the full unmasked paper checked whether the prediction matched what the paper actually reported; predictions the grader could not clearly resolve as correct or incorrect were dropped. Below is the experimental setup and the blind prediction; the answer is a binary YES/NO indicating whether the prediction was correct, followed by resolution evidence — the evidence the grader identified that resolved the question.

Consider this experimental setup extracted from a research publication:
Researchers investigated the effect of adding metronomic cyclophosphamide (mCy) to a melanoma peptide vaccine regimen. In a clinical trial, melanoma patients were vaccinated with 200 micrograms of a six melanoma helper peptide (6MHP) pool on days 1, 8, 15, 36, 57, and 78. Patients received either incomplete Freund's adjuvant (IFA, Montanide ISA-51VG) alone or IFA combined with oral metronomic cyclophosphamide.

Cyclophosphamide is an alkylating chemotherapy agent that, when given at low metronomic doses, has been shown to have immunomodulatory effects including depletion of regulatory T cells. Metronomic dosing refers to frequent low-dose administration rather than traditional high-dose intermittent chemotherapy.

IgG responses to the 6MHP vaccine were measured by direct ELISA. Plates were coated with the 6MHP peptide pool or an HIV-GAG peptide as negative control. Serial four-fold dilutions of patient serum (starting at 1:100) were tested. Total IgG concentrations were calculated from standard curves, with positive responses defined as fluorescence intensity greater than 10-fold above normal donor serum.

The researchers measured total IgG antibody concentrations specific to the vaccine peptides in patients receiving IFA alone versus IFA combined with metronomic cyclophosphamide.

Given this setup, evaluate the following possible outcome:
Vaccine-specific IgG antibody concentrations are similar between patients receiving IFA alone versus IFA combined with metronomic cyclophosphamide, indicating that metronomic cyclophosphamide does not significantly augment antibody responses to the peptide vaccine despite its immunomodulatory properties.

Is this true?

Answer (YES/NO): YES